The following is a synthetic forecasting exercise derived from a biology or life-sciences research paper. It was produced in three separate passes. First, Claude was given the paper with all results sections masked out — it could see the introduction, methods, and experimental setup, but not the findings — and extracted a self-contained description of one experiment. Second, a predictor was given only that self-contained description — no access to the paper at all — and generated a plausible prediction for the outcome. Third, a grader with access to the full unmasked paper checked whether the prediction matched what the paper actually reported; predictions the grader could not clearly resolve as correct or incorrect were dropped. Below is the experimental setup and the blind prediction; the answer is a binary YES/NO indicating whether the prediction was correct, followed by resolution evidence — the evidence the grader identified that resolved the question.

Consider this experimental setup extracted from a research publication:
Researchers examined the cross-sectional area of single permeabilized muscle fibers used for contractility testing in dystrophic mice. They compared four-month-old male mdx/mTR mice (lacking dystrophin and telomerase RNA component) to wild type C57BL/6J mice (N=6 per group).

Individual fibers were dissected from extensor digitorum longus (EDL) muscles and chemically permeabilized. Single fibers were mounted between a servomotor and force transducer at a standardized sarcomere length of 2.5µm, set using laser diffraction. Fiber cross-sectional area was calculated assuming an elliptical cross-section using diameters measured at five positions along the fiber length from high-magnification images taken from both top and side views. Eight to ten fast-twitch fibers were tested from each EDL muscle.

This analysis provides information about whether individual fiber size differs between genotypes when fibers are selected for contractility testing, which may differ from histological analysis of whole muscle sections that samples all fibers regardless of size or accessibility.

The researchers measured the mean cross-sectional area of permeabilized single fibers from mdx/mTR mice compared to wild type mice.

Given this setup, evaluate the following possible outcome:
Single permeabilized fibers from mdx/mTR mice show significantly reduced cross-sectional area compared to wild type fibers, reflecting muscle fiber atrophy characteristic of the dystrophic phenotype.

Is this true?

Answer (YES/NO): NO